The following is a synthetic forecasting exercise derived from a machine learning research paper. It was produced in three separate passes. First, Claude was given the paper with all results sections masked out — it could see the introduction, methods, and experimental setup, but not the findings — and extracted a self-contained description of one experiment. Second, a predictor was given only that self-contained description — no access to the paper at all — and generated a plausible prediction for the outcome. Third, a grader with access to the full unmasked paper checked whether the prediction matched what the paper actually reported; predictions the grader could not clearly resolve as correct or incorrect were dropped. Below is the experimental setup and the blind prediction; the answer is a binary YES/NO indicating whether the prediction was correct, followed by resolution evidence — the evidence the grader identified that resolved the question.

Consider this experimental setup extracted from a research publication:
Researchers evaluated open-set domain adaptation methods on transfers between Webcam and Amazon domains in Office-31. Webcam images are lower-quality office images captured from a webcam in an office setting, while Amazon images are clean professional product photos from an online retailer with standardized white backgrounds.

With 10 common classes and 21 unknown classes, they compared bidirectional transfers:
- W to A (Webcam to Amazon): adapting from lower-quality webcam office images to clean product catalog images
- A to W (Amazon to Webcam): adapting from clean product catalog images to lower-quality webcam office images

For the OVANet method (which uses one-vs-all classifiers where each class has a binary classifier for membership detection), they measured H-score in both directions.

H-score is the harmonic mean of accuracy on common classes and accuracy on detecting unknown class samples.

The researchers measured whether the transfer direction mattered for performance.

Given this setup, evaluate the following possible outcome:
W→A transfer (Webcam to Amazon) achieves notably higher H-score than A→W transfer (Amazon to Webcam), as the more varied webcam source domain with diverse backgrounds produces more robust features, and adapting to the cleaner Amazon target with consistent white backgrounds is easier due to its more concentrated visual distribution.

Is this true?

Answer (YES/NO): NO